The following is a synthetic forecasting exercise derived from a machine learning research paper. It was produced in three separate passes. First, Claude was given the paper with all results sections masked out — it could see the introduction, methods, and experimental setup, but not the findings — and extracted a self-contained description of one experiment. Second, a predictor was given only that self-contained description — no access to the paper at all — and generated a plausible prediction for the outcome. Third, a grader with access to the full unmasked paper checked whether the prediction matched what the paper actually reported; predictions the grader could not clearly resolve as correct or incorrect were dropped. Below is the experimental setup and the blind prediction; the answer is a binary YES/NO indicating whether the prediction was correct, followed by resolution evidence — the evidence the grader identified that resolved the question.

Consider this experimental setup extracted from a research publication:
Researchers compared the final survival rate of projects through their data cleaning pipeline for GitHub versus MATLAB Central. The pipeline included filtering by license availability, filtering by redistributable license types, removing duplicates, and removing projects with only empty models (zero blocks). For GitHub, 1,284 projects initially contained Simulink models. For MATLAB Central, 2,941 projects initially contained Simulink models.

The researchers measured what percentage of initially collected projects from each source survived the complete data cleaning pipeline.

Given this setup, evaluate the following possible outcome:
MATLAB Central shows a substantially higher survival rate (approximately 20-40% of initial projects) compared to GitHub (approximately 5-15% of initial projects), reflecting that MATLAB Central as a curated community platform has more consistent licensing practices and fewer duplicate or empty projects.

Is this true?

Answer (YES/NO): NO